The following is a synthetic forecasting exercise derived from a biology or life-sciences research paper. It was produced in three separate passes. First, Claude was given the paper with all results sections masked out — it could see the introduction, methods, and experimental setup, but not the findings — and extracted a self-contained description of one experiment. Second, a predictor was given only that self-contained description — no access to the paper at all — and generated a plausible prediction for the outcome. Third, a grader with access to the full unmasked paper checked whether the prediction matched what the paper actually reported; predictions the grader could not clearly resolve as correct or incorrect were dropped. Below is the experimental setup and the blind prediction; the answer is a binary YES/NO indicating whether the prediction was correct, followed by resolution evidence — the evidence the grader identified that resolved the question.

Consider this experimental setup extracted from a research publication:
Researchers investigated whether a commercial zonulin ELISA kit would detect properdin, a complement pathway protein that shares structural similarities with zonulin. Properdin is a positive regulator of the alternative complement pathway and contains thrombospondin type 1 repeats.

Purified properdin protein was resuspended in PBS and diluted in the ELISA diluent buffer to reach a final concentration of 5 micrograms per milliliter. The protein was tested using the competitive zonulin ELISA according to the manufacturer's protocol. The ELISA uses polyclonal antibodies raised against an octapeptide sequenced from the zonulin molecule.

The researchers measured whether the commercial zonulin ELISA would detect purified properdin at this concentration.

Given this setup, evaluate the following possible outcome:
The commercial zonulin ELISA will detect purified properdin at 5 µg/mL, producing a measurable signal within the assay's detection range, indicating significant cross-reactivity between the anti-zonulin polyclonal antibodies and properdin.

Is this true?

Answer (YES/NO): NO